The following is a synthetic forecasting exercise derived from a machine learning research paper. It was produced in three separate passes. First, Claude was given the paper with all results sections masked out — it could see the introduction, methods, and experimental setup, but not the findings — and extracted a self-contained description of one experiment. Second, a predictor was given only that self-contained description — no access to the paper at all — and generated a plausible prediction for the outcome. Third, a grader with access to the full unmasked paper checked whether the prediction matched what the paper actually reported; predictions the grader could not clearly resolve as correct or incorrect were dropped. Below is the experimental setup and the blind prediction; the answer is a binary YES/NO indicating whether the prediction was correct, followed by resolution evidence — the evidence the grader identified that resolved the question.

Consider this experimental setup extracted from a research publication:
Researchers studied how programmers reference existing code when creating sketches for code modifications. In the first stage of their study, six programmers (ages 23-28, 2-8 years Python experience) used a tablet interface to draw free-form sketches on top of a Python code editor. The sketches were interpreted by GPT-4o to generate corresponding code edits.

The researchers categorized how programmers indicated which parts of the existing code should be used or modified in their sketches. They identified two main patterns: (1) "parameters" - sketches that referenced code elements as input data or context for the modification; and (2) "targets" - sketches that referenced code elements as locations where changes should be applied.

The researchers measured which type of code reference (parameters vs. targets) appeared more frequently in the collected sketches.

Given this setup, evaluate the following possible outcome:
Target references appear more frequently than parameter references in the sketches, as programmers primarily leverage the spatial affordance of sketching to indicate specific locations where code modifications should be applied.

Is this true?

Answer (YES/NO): YES